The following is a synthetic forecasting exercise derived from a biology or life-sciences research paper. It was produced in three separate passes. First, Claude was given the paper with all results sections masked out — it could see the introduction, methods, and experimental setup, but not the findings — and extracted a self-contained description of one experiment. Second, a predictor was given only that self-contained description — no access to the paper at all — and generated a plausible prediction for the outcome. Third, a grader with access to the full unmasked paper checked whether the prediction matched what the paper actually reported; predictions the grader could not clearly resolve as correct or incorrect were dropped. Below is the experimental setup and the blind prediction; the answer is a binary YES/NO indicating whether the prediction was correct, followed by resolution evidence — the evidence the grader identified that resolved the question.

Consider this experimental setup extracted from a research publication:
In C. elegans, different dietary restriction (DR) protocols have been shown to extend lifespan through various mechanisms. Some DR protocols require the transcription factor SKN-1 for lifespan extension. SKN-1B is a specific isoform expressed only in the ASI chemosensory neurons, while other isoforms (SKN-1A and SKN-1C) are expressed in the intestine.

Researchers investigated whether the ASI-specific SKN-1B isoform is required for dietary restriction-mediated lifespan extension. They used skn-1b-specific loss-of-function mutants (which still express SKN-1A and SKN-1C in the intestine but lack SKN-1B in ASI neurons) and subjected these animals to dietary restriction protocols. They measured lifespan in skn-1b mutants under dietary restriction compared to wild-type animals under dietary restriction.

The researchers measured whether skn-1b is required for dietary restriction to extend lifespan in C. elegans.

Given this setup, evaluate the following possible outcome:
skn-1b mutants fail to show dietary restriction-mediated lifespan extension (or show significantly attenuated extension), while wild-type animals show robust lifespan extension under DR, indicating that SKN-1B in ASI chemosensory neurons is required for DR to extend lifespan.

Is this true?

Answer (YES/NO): NO